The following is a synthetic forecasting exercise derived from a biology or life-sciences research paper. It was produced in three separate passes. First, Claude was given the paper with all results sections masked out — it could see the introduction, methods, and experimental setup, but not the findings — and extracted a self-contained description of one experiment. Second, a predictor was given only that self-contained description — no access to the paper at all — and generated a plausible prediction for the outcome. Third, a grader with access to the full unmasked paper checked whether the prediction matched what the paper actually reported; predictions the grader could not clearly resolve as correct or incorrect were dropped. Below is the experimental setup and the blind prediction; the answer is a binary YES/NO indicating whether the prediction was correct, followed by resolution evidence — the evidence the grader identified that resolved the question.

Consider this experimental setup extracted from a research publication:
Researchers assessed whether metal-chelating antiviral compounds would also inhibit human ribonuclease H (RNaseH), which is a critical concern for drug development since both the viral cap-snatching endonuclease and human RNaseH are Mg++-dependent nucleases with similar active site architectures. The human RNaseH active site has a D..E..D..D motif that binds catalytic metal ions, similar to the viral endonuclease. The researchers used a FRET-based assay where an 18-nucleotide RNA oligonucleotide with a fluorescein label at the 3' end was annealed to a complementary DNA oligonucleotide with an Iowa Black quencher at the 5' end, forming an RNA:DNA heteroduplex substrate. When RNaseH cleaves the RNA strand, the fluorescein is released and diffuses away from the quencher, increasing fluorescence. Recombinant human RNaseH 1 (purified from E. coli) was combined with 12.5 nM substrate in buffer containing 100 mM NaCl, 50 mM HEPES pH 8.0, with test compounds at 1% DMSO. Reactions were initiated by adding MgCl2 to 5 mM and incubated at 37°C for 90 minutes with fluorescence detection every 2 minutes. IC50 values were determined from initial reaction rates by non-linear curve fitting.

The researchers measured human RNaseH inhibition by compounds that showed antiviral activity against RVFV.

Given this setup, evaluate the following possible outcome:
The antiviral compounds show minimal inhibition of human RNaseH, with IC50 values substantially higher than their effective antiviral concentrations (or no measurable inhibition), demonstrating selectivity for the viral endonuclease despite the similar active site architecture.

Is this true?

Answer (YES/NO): YES